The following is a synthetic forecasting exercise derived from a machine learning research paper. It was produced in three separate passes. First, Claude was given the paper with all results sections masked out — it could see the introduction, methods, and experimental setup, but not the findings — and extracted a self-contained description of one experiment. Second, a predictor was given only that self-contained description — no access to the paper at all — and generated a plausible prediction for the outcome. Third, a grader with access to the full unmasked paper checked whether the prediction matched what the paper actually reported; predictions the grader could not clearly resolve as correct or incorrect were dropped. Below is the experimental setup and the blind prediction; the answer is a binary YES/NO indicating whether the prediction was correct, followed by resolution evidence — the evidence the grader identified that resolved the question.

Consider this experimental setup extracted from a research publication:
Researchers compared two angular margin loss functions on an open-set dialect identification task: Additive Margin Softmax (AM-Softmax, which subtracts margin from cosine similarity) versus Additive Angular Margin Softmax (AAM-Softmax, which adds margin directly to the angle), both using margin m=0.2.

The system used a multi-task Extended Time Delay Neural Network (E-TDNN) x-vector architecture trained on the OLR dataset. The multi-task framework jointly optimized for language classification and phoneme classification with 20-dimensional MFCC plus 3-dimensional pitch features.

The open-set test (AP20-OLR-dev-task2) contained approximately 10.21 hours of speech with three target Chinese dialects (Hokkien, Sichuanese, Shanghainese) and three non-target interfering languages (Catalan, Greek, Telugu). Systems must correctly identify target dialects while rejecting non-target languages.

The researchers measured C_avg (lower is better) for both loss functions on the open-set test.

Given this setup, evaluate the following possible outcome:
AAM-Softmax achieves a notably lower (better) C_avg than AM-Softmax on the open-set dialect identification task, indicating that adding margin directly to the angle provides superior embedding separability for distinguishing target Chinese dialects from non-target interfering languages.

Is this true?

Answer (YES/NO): YES